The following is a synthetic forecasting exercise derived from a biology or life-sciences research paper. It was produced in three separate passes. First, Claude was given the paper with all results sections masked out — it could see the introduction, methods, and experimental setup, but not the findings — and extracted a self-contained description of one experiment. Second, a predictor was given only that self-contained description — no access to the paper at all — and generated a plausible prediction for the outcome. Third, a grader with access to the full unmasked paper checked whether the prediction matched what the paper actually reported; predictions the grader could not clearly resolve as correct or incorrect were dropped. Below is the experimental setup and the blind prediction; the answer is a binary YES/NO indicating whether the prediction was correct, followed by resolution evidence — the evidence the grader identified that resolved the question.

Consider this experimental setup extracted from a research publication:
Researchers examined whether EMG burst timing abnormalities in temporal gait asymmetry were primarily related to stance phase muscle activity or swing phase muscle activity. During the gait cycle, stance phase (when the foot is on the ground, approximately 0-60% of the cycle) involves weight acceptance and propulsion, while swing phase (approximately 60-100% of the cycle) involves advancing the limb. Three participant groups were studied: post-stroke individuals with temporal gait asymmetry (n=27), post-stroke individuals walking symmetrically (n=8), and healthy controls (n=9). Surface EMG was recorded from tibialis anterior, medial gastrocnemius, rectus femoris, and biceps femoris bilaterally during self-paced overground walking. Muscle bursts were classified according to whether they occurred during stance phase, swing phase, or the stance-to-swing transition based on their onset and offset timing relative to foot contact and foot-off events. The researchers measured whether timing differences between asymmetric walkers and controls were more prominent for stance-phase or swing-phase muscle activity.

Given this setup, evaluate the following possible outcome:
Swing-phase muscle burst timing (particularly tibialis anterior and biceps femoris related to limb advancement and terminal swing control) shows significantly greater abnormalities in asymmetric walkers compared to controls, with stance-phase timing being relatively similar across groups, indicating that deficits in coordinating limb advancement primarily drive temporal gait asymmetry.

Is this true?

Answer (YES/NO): NO